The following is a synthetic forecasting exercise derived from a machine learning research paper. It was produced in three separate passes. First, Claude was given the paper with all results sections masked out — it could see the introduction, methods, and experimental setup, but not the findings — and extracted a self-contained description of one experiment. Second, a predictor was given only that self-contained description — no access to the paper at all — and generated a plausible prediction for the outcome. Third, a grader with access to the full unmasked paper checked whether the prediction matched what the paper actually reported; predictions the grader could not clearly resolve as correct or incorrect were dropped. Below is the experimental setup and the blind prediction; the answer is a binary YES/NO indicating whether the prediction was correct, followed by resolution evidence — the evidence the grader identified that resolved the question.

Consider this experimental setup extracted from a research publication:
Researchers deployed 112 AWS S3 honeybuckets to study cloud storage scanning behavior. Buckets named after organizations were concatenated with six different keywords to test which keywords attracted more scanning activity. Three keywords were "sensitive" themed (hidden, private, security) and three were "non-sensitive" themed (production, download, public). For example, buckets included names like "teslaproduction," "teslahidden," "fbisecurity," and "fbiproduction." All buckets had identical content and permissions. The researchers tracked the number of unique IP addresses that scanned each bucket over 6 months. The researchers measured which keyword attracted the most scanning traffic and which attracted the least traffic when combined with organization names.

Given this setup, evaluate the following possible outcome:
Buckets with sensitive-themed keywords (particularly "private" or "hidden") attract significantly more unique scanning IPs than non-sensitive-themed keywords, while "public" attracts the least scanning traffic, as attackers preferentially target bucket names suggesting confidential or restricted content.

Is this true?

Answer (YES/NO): NO